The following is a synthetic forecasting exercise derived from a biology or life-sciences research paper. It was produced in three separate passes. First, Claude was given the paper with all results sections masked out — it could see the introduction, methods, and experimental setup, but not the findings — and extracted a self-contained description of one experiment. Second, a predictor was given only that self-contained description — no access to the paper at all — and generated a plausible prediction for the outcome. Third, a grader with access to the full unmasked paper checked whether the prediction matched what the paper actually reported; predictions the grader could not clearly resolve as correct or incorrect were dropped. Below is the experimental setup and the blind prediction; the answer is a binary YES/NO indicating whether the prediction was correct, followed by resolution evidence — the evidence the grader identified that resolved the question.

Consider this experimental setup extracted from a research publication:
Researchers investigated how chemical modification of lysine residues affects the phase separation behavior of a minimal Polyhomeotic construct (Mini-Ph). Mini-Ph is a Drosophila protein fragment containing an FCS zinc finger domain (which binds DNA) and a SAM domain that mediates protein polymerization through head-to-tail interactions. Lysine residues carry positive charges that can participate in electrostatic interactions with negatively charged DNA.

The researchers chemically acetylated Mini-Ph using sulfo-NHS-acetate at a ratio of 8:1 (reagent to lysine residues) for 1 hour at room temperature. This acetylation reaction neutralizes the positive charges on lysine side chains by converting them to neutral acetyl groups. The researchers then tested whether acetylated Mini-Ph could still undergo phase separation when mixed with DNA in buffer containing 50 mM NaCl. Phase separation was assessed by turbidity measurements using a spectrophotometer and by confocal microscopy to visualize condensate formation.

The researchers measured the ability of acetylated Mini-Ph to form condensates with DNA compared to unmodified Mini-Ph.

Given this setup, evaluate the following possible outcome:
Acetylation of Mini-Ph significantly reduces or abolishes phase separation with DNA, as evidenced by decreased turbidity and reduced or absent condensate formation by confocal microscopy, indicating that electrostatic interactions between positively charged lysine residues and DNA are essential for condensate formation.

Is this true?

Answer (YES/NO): YES